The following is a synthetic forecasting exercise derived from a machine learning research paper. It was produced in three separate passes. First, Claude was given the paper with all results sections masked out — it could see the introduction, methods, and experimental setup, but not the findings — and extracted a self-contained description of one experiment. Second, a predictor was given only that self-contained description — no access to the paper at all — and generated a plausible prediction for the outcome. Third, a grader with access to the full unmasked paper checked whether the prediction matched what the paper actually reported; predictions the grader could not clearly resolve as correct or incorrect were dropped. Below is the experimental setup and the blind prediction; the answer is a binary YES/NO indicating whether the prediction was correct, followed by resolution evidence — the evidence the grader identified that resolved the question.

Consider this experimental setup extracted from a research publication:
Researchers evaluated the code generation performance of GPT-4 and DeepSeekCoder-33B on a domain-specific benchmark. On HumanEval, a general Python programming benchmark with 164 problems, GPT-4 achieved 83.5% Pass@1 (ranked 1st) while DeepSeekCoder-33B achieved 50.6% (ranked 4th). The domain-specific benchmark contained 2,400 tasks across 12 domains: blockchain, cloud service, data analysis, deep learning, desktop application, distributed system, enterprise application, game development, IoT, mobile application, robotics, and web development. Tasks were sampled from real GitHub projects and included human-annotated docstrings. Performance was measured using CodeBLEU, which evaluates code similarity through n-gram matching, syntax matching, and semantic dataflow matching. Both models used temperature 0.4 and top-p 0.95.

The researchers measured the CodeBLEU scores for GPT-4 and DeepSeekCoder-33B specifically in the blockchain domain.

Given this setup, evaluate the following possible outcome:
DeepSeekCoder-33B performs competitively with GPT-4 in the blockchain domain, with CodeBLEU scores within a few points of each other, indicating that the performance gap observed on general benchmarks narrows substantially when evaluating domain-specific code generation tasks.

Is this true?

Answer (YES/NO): NO